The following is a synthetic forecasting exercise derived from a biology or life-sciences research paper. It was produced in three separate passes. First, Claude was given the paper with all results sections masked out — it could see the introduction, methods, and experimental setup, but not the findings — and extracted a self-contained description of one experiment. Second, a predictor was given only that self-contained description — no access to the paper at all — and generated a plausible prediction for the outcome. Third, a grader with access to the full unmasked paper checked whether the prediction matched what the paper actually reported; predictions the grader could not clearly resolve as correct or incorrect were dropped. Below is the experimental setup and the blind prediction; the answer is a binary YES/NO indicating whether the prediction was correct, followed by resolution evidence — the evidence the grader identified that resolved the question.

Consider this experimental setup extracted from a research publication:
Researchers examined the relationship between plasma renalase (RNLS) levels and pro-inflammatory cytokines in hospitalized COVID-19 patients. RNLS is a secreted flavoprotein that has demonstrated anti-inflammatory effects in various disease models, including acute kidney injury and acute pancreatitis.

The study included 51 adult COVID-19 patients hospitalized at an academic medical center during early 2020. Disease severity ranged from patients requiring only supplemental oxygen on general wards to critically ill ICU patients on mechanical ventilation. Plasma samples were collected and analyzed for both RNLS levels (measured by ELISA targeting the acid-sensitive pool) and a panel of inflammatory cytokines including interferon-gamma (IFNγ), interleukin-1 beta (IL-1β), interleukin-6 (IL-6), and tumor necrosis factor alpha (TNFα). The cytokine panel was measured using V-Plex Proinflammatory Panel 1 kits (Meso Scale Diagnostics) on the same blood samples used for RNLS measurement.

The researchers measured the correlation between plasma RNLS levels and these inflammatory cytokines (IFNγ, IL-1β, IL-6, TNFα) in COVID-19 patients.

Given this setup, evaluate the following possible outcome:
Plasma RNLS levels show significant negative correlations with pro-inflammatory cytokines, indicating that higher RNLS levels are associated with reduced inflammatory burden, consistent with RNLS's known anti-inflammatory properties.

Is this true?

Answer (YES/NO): YES